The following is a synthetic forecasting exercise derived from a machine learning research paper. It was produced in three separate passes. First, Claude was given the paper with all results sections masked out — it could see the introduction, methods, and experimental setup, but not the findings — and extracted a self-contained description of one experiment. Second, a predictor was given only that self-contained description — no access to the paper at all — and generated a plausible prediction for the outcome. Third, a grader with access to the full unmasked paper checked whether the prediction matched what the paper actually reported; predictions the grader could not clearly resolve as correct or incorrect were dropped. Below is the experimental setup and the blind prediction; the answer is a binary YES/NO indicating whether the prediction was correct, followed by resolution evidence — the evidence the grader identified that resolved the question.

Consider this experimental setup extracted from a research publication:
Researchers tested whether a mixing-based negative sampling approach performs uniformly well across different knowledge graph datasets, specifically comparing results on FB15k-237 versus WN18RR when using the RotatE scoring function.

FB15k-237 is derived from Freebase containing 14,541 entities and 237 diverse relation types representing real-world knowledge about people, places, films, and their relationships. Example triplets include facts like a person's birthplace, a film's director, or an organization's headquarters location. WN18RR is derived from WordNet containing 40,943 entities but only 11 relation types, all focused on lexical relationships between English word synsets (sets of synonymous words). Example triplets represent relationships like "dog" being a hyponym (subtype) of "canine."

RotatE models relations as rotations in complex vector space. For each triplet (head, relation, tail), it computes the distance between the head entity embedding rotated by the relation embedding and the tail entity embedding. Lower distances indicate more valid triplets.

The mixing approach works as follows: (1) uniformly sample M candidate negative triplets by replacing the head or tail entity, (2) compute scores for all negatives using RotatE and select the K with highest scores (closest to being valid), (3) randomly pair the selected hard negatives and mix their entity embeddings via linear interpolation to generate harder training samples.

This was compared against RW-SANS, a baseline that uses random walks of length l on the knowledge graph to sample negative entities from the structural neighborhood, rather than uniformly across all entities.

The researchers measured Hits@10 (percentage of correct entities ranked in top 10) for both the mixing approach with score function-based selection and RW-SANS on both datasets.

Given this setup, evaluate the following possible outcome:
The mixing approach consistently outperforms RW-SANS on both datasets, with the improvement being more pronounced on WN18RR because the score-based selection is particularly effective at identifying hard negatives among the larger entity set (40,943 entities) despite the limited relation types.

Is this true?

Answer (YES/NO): NO